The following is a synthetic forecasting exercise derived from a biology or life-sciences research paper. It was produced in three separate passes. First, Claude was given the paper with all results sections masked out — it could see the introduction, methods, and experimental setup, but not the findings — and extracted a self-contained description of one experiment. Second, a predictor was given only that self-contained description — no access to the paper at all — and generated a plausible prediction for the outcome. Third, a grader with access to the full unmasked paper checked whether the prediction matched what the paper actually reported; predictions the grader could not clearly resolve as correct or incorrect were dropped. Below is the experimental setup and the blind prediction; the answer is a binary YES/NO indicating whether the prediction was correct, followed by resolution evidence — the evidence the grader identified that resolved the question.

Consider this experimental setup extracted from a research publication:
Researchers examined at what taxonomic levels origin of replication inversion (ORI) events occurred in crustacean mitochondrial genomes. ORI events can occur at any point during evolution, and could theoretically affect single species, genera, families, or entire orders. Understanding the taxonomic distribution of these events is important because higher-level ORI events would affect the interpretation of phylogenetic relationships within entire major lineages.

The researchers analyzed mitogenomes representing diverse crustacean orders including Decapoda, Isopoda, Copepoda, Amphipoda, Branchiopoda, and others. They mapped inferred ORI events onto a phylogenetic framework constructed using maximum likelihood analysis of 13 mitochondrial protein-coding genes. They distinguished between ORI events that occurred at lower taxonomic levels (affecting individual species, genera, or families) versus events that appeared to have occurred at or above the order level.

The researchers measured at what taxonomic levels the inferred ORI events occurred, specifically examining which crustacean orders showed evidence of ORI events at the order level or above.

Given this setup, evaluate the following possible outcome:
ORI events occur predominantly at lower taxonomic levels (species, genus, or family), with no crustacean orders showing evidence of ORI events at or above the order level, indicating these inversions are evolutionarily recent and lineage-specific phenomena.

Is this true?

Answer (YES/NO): NO